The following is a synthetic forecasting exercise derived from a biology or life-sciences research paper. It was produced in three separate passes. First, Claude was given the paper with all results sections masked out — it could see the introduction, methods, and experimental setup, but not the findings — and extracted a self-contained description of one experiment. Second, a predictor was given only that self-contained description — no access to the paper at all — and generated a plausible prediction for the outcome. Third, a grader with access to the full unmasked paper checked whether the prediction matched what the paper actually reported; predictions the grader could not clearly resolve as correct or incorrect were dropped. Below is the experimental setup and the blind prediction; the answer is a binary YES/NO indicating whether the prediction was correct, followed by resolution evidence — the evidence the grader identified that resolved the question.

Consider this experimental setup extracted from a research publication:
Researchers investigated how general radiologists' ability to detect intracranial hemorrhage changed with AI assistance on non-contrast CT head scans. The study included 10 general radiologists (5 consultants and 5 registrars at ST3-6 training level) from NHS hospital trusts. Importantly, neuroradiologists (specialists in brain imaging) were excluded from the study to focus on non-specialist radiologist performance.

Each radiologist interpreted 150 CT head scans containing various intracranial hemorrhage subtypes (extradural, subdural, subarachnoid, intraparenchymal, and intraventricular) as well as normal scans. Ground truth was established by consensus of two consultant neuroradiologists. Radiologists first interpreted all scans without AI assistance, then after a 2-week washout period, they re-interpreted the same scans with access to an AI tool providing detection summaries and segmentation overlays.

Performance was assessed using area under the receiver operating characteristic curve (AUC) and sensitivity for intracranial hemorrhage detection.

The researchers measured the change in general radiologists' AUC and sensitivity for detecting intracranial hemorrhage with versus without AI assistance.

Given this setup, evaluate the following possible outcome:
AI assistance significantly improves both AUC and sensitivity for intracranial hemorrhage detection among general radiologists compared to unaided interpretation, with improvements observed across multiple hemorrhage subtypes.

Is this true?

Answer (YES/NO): NO